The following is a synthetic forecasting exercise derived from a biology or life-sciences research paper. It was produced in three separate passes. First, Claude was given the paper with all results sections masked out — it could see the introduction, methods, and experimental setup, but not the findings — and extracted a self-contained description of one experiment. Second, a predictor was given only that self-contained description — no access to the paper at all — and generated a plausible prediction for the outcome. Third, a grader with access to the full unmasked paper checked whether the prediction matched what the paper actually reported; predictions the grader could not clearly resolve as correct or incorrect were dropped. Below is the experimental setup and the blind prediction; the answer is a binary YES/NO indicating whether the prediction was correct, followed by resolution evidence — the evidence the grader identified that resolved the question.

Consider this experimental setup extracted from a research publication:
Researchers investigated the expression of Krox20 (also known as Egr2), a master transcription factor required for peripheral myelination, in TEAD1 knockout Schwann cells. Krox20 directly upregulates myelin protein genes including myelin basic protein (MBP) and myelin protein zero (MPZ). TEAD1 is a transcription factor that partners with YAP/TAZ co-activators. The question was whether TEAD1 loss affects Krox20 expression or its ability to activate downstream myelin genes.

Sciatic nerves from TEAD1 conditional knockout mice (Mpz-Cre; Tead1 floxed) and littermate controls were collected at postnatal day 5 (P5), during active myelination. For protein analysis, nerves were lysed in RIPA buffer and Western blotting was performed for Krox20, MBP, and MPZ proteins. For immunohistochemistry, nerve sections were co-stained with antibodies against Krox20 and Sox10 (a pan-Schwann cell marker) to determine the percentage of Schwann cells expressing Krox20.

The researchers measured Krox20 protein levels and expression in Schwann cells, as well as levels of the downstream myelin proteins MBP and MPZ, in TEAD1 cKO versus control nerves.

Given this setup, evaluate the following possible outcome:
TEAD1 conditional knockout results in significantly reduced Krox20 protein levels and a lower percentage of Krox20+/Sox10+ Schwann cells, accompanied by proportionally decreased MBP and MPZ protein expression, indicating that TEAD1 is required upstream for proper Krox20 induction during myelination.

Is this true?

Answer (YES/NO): NO